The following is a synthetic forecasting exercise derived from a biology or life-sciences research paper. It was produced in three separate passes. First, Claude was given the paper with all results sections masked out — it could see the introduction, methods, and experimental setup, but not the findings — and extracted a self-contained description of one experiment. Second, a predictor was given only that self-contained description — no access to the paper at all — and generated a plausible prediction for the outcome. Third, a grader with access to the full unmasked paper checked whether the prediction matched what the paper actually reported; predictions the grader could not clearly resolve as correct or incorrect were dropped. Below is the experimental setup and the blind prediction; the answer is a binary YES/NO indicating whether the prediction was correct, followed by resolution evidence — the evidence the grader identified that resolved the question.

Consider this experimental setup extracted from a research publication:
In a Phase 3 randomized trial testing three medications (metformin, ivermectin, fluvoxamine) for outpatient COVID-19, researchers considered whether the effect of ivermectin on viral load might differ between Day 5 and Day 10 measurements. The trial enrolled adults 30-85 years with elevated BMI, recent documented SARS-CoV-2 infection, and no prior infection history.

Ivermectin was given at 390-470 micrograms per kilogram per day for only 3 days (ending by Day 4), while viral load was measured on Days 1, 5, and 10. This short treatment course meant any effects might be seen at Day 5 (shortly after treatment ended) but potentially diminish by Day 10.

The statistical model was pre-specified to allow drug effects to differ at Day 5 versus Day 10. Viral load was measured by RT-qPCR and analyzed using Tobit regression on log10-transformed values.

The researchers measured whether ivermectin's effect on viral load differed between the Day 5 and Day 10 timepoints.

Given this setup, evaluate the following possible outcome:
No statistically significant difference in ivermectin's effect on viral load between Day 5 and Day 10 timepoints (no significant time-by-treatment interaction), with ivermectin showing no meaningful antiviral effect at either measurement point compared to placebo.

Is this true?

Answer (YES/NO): YES